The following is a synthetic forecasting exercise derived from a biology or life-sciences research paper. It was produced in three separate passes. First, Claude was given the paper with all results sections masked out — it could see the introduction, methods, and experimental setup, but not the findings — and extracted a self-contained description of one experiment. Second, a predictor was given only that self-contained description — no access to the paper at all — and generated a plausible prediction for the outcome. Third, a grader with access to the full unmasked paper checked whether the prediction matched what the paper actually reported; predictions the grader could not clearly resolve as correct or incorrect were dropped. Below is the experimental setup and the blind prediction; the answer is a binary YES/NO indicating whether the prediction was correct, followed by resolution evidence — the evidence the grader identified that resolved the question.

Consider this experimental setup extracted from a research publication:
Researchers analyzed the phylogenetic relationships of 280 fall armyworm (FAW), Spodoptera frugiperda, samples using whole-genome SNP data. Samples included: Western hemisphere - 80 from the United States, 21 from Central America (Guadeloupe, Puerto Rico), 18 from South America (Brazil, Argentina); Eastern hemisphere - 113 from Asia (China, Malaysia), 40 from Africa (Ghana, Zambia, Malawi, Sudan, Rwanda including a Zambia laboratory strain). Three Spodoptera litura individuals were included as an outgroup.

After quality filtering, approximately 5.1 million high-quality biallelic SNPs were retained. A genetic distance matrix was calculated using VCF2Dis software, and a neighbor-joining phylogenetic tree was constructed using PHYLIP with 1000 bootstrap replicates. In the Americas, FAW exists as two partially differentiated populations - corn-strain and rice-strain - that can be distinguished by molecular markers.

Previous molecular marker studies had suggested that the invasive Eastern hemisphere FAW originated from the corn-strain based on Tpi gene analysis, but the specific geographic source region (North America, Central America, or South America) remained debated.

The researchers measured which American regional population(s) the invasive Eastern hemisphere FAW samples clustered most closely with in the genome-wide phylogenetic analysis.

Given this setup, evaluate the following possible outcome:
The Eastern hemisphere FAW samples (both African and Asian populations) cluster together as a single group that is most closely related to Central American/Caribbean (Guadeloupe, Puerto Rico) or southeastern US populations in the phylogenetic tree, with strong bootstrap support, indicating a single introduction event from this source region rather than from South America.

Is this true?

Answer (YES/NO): NO